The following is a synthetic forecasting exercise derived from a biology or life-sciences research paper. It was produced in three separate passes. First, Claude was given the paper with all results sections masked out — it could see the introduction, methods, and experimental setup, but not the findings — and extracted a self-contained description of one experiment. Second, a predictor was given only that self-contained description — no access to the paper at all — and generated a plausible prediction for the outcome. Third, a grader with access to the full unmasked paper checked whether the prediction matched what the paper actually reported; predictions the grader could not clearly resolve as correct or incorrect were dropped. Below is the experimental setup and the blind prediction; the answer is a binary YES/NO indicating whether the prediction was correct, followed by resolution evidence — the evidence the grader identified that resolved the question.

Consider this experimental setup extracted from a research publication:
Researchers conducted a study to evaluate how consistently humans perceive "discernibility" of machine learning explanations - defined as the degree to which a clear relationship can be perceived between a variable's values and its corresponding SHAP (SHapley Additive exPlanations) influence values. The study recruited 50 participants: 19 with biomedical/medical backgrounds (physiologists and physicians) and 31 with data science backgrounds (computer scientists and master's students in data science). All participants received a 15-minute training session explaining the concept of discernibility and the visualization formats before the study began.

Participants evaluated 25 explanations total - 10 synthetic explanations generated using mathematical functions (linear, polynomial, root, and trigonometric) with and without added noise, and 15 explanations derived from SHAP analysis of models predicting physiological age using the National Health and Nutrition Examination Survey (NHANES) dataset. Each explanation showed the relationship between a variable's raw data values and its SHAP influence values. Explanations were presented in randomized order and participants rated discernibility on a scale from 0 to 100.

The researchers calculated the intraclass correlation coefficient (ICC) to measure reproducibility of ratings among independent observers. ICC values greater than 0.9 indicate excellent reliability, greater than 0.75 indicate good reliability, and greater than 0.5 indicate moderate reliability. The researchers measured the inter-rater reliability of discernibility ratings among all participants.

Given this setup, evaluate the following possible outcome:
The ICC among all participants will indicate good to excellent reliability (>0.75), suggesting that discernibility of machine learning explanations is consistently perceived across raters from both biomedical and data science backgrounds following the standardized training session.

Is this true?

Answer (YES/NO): NO